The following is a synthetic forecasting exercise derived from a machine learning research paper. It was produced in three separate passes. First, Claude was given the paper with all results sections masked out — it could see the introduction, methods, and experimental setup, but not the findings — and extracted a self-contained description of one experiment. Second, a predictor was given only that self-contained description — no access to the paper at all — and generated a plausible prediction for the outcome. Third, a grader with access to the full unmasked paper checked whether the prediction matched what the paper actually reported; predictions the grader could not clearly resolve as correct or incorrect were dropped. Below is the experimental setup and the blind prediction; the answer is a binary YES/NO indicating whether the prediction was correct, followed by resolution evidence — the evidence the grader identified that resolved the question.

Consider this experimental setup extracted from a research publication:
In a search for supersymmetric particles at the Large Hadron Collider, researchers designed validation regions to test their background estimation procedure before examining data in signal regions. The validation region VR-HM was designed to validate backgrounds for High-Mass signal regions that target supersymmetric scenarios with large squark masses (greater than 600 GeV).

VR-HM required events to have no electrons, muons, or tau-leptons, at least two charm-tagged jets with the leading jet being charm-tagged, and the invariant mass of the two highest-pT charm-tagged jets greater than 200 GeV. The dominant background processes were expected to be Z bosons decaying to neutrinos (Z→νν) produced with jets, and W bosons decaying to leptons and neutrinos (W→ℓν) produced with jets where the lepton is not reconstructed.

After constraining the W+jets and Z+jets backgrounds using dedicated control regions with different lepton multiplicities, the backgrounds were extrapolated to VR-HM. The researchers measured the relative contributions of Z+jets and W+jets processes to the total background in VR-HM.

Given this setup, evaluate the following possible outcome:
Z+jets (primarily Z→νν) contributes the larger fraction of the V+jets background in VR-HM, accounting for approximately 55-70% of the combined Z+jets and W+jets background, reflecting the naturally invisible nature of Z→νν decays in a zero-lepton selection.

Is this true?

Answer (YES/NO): YES